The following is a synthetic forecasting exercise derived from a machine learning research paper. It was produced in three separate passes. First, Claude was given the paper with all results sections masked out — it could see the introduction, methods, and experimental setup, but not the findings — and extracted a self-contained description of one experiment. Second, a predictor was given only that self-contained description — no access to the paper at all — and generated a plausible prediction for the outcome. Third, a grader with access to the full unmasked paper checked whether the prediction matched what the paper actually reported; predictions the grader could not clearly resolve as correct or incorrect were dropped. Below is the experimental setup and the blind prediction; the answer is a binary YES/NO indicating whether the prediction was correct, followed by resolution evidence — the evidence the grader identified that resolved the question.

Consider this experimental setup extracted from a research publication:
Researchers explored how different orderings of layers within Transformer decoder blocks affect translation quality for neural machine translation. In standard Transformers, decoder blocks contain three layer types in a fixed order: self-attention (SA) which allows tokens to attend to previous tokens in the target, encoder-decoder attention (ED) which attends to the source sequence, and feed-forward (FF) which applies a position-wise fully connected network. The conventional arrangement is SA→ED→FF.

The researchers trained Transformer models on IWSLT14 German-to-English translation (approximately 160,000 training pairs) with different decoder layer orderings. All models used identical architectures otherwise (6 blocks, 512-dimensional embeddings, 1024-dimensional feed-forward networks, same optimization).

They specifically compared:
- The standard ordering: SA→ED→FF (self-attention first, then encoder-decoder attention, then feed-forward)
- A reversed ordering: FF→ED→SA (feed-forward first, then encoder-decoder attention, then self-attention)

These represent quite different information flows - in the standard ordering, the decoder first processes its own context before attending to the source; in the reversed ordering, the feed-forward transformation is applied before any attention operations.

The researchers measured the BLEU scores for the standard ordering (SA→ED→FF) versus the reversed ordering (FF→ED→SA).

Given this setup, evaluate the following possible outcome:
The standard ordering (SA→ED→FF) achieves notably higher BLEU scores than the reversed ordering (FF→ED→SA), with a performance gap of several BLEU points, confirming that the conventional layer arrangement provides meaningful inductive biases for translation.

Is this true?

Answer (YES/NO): NO